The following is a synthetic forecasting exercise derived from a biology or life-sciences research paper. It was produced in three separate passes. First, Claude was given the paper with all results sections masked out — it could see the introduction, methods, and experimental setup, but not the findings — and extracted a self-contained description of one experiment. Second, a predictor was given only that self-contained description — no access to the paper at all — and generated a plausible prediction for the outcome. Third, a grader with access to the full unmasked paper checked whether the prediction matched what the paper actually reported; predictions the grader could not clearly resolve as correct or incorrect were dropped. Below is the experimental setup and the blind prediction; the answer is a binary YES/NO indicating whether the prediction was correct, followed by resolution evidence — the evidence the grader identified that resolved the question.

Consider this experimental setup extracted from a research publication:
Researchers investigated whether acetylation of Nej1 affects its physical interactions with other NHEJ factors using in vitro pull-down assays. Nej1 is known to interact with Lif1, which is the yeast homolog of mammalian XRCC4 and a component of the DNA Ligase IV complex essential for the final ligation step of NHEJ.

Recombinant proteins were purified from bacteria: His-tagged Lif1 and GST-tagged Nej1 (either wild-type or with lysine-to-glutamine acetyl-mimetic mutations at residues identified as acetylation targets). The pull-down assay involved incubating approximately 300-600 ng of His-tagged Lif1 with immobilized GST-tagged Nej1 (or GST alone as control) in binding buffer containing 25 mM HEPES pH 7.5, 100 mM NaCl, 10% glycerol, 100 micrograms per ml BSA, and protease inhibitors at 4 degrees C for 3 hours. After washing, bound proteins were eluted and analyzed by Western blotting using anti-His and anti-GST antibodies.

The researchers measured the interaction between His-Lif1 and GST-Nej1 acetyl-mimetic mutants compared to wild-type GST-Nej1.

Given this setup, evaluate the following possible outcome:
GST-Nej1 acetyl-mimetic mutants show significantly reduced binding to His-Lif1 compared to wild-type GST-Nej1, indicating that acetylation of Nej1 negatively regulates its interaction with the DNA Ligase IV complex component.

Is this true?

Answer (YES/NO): YES